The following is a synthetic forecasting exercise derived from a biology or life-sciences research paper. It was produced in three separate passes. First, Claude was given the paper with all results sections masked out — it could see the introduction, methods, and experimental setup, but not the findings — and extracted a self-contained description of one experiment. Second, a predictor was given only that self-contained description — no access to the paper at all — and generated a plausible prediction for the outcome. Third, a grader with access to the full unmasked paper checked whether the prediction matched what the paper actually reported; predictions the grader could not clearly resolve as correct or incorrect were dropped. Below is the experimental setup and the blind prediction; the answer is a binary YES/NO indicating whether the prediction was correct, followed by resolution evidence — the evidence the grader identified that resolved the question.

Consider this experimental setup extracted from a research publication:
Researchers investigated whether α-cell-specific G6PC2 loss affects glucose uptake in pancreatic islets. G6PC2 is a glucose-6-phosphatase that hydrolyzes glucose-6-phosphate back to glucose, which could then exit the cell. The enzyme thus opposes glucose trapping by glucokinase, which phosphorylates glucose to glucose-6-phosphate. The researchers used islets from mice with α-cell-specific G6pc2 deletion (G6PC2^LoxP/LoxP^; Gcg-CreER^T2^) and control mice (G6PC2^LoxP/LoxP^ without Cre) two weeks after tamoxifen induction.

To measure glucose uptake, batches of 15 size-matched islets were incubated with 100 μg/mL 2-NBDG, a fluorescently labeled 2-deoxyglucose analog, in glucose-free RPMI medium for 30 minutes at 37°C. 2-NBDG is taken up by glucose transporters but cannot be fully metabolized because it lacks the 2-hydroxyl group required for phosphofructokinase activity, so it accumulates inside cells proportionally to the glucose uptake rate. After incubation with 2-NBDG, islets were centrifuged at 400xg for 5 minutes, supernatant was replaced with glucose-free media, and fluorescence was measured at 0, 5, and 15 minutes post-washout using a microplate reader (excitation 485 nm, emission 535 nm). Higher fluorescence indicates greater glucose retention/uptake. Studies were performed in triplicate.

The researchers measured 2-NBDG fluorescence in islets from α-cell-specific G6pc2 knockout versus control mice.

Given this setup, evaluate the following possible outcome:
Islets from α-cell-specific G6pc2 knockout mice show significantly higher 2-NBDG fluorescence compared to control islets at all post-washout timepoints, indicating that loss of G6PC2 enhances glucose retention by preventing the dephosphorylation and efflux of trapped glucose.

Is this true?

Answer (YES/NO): NO